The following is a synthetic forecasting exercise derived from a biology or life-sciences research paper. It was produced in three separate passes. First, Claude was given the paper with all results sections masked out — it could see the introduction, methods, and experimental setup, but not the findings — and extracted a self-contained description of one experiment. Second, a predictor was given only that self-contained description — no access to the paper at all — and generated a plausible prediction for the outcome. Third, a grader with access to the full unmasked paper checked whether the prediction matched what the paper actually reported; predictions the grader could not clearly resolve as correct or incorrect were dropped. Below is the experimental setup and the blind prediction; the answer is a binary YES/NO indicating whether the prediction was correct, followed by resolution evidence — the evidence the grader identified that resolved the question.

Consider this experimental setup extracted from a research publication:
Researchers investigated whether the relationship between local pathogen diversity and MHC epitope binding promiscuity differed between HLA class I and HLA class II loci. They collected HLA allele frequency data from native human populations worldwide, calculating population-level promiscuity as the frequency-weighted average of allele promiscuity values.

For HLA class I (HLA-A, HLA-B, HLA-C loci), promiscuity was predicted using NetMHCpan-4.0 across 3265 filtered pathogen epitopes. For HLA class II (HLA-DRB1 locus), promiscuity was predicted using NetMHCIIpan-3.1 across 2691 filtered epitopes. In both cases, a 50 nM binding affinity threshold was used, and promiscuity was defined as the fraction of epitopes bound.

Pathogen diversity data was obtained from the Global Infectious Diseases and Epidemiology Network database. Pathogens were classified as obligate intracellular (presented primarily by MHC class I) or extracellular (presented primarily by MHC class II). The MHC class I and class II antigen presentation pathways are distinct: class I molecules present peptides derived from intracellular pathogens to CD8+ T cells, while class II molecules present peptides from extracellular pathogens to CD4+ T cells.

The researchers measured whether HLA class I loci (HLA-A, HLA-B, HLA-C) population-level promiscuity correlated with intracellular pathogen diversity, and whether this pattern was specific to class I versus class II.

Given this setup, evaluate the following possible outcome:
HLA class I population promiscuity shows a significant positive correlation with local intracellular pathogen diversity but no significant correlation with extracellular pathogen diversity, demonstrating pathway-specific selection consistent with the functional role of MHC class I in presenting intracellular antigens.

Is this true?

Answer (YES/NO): NO